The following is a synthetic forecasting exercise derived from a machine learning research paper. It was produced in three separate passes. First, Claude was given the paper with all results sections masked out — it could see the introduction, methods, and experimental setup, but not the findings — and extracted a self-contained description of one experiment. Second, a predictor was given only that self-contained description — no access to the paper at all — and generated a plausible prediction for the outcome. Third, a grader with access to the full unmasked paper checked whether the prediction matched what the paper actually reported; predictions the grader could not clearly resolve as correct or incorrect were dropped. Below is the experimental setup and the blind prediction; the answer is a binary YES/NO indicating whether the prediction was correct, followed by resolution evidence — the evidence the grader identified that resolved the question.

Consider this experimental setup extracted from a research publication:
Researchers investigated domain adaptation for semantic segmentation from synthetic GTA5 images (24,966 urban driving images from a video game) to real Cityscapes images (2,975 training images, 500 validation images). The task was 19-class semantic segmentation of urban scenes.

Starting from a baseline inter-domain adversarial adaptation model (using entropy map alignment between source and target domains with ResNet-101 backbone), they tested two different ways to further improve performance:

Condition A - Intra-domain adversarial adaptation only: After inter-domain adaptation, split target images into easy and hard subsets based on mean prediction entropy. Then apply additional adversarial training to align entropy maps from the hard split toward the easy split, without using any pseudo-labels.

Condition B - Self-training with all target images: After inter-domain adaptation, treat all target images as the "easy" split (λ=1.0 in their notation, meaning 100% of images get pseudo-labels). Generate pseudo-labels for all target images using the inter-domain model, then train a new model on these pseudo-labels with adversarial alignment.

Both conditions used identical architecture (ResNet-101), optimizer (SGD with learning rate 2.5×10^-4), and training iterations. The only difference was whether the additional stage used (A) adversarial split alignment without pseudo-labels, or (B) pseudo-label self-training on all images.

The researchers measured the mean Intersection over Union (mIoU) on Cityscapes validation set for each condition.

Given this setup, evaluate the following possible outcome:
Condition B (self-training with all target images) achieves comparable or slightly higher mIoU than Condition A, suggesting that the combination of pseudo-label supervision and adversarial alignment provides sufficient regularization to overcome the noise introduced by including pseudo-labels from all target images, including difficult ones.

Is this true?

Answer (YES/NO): YES